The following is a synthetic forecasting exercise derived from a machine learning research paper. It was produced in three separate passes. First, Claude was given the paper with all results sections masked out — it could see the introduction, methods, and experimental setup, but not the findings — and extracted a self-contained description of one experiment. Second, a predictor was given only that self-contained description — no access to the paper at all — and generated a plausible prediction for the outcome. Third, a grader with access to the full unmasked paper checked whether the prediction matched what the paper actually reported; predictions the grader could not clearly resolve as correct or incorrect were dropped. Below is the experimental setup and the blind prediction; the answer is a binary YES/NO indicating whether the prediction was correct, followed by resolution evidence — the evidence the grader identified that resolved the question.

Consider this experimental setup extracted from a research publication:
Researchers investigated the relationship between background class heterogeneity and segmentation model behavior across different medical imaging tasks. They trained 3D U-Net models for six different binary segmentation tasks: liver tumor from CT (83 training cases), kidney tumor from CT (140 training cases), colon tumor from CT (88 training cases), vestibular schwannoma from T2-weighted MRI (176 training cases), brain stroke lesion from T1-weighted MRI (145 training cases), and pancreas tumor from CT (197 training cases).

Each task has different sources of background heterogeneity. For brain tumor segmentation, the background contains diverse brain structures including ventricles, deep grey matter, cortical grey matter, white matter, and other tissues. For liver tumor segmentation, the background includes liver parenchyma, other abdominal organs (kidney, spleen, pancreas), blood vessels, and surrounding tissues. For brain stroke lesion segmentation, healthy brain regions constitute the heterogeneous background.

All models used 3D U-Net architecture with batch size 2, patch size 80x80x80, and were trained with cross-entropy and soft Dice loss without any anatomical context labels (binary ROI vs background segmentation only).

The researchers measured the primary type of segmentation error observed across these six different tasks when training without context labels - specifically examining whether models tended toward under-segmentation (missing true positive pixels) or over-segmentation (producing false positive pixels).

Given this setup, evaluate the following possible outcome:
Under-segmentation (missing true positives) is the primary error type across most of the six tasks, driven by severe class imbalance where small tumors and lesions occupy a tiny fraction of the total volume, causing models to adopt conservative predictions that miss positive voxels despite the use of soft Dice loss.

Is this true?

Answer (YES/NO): NO